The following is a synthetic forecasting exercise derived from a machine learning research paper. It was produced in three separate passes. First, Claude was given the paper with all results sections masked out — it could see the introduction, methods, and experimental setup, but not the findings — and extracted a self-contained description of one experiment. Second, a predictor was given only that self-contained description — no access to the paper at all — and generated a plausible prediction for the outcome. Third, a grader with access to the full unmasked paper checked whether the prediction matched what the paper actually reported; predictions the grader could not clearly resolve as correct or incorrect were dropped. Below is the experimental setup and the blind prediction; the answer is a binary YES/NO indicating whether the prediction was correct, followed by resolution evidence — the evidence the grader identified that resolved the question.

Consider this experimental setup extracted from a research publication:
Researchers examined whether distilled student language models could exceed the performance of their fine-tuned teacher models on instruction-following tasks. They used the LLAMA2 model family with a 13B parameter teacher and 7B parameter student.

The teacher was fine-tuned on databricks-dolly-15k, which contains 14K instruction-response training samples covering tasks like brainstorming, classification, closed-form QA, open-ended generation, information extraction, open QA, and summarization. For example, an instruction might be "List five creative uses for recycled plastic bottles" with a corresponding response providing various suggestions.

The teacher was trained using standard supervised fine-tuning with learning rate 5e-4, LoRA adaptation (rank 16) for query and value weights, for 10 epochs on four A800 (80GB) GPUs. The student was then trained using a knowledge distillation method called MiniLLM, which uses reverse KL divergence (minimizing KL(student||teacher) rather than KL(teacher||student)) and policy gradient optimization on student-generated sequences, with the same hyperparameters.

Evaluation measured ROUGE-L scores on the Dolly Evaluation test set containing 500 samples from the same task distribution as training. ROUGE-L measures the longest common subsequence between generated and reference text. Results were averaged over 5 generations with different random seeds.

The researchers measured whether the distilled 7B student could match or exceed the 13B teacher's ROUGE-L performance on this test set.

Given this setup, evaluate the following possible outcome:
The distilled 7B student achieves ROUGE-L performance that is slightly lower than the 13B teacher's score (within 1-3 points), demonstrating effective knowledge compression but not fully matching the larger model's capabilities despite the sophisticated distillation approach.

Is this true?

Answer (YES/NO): NO